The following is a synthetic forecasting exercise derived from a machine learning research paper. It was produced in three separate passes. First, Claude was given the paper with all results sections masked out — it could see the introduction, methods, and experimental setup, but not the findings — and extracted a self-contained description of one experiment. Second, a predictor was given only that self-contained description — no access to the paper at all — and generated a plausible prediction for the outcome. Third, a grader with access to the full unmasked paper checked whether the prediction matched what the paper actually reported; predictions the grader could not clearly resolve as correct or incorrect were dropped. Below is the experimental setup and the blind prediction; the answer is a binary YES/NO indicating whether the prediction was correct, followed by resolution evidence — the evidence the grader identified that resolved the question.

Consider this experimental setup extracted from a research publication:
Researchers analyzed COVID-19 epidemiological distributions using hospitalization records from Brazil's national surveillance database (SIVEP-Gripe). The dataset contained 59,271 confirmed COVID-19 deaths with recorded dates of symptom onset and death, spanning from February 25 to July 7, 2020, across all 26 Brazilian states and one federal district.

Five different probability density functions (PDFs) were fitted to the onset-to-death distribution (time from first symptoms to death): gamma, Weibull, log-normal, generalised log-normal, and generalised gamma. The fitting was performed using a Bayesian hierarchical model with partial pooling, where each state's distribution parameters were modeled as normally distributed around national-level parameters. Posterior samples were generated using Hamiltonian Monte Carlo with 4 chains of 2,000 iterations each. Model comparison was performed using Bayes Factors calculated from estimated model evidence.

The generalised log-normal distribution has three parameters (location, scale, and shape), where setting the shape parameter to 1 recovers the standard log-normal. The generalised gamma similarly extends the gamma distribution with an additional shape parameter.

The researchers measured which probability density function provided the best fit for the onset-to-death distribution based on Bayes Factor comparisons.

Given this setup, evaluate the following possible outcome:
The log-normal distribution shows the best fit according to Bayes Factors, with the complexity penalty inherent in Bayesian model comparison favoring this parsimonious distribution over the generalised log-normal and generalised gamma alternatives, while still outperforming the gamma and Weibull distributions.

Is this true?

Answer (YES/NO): NO